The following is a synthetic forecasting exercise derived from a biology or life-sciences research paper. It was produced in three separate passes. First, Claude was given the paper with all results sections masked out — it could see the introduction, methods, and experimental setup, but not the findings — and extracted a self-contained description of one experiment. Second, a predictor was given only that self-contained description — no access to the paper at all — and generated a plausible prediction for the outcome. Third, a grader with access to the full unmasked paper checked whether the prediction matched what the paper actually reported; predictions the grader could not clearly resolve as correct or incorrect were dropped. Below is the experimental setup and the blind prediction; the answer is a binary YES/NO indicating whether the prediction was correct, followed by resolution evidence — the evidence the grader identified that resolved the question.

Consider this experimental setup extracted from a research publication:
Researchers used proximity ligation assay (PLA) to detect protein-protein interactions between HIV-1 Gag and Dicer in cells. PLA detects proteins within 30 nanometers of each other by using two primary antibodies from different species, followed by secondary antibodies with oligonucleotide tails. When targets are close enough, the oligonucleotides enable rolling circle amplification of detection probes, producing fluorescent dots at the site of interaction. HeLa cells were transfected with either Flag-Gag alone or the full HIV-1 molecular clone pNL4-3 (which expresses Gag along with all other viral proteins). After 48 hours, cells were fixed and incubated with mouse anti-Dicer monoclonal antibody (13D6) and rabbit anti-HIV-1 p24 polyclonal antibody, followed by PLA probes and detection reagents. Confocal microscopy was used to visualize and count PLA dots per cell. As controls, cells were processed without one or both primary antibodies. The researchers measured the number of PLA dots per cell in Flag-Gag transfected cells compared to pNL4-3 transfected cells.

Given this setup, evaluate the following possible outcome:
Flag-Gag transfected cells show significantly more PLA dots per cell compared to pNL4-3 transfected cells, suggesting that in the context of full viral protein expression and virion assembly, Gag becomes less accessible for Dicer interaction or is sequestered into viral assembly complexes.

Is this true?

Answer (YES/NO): NO